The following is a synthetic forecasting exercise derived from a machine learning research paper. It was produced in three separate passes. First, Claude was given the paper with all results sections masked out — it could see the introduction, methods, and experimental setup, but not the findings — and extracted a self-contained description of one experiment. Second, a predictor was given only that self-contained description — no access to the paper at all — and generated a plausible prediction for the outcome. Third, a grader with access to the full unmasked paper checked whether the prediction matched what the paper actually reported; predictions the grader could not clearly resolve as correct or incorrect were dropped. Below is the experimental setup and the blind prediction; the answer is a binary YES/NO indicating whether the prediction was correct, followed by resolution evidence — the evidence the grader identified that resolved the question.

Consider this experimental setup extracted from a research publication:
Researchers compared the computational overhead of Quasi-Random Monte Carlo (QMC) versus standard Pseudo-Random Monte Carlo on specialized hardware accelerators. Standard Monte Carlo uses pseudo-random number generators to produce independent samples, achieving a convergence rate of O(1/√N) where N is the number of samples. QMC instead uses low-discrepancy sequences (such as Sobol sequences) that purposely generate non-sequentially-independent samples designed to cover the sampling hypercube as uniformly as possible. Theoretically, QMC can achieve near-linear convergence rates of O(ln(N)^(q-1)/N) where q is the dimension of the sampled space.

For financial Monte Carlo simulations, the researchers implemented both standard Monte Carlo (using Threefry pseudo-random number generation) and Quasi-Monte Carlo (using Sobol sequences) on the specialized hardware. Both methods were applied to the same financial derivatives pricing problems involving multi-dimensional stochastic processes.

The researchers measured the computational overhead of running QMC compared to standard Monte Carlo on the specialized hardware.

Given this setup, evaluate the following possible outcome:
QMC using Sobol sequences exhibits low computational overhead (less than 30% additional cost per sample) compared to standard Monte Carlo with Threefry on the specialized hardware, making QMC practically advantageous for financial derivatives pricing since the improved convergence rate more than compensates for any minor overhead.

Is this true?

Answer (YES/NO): NO